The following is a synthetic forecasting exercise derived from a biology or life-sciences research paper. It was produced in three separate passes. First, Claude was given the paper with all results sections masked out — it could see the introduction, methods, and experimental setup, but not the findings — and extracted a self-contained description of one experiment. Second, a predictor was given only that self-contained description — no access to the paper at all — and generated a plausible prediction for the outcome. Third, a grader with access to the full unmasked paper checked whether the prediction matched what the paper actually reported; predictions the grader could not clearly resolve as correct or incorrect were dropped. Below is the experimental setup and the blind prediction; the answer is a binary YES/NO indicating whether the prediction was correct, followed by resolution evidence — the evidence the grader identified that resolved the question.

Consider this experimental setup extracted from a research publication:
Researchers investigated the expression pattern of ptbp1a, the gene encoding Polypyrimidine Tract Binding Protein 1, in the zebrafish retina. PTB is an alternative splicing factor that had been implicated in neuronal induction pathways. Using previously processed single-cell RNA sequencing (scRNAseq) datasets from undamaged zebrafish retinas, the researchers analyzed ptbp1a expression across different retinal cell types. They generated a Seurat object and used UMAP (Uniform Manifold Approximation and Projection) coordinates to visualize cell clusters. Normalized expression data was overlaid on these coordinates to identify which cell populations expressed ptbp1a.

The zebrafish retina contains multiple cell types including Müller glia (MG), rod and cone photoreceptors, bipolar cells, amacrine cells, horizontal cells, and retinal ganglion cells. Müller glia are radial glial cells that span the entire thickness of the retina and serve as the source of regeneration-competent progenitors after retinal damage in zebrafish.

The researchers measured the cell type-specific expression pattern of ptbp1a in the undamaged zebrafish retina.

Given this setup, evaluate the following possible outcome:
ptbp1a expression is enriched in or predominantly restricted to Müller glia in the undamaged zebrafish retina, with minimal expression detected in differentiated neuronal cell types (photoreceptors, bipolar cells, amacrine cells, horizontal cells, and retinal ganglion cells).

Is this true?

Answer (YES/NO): NO